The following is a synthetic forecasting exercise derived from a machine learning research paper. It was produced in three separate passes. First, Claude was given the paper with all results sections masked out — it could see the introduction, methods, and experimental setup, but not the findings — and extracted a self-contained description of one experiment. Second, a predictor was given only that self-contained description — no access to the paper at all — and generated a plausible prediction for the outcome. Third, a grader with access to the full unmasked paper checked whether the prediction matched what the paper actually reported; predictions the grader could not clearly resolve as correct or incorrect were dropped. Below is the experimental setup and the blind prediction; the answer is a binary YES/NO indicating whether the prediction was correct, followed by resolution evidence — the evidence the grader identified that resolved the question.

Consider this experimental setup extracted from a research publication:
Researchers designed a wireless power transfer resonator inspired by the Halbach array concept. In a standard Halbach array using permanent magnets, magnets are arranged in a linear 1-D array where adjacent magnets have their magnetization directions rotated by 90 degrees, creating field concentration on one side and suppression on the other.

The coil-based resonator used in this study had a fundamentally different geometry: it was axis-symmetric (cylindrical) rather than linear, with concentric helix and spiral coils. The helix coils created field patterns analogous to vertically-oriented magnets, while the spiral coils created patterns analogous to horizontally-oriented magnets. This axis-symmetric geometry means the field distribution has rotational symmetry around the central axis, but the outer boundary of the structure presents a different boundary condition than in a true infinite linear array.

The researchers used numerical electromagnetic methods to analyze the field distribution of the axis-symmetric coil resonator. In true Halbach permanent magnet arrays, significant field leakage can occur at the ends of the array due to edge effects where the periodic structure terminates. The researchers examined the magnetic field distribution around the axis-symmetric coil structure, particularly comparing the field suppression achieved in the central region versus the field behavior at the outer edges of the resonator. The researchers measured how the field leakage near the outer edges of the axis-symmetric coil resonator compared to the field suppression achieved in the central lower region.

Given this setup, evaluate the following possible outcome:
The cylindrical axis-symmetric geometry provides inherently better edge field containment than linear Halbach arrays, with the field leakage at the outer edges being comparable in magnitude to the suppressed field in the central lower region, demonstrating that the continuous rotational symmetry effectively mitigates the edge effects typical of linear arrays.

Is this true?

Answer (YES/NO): NO